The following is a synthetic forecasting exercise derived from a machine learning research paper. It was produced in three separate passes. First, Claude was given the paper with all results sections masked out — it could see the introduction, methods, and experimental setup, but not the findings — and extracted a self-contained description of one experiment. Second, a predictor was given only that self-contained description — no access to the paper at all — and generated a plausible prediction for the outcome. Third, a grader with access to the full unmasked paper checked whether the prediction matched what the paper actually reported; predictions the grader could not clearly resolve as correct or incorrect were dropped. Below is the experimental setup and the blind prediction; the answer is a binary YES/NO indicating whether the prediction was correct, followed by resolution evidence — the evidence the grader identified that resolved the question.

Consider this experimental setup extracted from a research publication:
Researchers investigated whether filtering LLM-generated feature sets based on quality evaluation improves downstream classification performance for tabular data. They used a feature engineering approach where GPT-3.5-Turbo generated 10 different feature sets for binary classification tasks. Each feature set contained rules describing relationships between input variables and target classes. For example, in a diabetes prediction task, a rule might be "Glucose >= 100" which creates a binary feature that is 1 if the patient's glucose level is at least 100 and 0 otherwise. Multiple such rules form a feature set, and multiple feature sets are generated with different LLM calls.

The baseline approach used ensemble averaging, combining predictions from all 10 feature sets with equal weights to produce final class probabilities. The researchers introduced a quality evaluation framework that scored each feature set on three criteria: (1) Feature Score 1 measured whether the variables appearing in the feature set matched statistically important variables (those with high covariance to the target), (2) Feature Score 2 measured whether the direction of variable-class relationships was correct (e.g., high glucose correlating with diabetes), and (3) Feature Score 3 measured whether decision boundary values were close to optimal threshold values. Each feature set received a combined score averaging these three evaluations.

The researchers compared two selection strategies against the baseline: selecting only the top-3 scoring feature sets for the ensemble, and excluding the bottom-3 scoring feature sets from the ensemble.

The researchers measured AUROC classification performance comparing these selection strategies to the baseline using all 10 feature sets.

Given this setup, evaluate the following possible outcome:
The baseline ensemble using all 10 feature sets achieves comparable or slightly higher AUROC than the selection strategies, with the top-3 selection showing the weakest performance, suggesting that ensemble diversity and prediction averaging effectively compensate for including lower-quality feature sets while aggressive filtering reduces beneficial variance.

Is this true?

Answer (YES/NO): NO